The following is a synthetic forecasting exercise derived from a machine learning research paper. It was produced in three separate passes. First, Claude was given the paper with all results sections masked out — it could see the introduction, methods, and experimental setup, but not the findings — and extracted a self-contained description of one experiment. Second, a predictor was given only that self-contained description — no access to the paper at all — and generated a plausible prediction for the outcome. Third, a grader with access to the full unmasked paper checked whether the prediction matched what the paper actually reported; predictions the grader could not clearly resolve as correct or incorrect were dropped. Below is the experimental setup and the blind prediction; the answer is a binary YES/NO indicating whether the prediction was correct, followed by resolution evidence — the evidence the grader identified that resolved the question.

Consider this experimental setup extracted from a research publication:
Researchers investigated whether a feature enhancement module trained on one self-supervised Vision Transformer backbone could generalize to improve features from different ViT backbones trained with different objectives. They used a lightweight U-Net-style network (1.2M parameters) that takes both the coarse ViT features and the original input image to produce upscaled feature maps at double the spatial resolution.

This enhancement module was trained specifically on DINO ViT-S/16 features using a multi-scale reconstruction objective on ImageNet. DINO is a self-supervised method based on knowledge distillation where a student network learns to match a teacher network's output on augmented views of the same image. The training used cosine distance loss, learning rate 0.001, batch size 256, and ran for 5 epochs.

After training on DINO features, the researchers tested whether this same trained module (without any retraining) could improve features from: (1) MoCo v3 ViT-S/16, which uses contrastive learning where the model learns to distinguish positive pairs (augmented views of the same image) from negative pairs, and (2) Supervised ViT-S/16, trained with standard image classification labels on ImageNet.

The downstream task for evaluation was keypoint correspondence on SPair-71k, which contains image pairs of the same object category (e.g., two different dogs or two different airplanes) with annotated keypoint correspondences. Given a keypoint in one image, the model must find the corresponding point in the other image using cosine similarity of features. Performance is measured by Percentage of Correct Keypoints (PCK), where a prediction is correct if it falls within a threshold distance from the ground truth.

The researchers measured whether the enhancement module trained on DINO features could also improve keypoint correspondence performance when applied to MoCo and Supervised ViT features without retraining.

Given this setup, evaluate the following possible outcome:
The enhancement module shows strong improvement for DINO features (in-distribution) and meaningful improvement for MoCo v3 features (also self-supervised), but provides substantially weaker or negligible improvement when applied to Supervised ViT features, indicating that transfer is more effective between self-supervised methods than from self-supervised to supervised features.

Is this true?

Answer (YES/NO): NO